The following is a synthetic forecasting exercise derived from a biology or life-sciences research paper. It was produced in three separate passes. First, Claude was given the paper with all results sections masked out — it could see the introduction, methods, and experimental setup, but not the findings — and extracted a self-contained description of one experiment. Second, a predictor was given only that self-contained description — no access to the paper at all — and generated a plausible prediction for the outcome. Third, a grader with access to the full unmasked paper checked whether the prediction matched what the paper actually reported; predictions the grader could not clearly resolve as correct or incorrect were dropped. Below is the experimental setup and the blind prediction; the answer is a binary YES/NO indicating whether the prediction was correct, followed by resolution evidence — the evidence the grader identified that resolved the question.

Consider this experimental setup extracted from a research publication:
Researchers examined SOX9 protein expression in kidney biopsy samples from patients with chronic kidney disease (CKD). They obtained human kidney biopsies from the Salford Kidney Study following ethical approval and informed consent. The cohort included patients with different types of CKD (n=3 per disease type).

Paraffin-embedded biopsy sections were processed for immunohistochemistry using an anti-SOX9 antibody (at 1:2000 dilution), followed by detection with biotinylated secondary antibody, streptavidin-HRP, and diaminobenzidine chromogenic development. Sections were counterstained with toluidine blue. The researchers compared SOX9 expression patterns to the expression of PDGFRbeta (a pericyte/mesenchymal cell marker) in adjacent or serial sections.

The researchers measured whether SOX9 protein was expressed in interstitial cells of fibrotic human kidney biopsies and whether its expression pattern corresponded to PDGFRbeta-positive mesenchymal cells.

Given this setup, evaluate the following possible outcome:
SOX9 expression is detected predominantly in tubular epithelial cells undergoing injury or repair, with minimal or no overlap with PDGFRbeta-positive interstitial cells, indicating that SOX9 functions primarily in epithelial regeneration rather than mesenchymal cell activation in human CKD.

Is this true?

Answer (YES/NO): NO